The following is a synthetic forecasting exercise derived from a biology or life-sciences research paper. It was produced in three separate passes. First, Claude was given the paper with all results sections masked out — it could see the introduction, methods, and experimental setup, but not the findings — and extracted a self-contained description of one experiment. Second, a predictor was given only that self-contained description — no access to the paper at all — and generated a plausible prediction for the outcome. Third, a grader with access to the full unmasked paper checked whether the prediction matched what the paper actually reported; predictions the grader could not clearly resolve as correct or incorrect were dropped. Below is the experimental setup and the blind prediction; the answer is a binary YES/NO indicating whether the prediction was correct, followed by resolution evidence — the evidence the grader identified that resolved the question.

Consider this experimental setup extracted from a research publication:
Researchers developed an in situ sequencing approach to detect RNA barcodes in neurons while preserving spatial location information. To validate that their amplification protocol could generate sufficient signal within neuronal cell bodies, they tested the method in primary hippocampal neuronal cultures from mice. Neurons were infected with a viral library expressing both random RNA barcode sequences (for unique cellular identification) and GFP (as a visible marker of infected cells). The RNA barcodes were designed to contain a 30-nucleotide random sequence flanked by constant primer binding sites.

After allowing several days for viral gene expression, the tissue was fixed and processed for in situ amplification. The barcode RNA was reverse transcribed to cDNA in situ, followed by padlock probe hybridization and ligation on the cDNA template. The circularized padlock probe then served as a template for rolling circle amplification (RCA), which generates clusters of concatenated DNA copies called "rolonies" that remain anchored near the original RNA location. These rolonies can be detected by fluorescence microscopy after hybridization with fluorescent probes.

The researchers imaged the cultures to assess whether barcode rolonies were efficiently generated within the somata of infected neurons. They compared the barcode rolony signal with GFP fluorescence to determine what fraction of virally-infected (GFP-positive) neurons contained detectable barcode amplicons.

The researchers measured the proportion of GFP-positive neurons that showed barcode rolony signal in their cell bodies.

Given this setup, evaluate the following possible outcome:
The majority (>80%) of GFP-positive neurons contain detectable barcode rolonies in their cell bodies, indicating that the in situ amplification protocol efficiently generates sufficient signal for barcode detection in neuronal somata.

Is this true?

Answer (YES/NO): YES